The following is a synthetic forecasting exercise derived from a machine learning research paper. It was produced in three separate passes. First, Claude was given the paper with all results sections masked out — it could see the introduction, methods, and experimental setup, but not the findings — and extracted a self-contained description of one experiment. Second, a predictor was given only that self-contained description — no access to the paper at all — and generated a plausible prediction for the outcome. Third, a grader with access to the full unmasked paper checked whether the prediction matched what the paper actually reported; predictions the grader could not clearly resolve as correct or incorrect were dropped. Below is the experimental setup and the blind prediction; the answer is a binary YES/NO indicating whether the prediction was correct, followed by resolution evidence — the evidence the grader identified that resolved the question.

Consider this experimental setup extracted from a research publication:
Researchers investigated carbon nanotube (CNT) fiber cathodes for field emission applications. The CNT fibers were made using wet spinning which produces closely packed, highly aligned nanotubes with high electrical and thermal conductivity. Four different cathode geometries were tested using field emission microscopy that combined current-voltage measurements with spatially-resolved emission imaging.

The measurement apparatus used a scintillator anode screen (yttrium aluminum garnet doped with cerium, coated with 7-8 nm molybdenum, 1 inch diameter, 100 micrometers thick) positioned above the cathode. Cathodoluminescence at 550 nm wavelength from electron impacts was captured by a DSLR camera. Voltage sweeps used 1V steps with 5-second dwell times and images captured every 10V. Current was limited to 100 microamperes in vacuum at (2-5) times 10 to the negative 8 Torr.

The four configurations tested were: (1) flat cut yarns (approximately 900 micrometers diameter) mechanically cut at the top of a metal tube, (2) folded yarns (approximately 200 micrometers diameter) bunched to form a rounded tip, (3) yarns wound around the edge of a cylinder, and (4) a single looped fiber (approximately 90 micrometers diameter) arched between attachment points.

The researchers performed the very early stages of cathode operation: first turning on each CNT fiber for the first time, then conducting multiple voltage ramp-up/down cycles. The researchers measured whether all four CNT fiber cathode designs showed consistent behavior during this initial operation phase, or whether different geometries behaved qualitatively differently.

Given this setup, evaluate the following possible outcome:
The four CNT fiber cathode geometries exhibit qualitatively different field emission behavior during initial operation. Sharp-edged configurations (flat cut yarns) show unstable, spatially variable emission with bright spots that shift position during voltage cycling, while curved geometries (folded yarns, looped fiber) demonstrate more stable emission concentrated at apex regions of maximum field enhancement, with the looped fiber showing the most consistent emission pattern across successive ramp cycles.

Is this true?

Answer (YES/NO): NO